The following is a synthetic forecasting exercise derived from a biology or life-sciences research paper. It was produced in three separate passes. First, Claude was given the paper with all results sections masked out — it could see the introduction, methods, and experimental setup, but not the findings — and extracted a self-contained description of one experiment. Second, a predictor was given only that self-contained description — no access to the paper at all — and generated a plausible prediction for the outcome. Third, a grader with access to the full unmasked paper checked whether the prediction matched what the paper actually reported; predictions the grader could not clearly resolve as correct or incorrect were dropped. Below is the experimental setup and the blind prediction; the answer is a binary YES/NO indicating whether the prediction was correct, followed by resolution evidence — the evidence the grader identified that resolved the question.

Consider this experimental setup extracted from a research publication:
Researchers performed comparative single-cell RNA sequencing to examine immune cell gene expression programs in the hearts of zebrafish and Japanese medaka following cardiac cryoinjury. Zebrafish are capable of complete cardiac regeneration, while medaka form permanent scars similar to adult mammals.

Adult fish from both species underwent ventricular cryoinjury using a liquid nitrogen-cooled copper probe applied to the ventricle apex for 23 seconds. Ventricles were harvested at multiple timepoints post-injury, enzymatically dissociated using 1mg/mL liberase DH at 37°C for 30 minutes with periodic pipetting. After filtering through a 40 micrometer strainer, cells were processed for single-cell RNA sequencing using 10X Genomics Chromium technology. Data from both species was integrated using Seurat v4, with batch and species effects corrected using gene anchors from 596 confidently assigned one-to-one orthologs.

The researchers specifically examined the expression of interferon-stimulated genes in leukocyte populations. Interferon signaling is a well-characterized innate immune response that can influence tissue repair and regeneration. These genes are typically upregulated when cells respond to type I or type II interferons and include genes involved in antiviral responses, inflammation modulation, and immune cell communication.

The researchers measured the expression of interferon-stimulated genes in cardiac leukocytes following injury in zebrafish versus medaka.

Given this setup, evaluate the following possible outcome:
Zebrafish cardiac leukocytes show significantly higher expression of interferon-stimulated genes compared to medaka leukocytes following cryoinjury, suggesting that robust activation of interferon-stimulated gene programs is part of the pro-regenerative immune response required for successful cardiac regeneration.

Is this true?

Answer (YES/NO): YES